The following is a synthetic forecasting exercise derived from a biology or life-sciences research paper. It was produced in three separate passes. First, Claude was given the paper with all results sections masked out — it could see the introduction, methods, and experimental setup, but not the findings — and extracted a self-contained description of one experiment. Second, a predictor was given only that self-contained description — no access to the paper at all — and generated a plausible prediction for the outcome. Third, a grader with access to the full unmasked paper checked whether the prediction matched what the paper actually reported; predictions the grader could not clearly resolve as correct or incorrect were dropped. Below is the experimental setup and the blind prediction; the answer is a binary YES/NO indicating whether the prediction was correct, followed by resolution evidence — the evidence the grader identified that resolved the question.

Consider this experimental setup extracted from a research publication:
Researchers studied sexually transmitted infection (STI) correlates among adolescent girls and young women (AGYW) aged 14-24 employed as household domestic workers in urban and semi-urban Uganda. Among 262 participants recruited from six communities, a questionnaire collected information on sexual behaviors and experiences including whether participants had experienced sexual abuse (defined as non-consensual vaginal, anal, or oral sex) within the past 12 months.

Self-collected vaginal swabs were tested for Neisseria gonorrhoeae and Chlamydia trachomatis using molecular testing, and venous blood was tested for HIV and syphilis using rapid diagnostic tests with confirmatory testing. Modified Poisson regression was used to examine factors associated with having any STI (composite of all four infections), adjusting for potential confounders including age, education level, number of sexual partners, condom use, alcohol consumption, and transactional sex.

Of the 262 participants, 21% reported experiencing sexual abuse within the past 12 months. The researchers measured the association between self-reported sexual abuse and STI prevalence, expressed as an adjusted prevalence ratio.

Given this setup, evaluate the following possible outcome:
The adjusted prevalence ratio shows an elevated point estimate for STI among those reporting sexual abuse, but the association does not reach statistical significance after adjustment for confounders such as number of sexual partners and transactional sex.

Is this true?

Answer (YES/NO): NO